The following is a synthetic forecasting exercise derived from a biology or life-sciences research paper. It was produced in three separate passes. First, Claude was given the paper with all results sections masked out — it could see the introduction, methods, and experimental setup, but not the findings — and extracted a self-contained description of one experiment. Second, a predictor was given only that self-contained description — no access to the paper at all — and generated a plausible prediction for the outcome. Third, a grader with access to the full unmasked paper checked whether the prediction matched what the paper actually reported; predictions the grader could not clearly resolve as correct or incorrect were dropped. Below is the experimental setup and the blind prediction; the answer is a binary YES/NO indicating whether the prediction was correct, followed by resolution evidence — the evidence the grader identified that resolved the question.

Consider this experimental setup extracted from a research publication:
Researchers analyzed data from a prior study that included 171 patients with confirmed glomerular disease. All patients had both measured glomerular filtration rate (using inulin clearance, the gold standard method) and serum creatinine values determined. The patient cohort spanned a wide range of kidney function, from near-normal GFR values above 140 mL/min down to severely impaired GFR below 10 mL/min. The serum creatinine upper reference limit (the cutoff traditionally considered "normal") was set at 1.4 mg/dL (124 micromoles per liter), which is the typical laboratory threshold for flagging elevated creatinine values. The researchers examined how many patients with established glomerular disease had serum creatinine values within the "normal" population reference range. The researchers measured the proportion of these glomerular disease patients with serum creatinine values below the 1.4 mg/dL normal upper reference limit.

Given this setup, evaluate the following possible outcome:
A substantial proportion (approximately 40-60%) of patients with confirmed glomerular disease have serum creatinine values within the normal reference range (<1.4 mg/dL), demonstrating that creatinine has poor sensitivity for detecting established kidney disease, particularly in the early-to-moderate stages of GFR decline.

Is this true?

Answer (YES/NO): YES